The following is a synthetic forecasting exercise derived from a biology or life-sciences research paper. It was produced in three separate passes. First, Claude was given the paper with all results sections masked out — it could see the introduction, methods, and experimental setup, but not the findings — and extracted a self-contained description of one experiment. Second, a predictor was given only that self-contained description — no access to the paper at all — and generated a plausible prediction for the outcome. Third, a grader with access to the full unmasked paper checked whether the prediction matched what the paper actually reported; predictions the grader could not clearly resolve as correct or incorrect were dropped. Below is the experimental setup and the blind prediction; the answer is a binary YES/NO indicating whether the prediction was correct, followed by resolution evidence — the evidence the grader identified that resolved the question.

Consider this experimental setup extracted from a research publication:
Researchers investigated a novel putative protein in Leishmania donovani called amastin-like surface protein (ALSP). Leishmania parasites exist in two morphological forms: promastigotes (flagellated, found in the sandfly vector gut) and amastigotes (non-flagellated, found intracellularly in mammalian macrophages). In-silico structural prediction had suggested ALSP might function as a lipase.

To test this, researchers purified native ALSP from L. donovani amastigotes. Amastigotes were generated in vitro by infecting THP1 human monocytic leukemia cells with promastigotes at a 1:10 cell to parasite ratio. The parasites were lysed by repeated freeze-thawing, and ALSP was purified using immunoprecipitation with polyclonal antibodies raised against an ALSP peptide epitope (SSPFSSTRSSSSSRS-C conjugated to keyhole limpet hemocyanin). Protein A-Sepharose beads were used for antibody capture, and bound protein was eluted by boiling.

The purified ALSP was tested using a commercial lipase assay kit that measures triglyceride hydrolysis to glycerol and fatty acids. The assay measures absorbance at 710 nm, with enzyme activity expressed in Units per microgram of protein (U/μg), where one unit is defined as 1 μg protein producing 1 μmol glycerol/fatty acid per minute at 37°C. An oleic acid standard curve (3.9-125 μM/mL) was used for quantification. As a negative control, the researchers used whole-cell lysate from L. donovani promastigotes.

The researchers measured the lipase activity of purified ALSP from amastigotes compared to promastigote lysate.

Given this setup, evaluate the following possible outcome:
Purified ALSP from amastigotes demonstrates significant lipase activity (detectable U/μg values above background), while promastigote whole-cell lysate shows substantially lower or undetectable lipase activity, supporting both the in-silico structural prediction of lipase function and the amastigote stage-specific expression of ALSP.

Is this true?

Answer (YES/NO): YES